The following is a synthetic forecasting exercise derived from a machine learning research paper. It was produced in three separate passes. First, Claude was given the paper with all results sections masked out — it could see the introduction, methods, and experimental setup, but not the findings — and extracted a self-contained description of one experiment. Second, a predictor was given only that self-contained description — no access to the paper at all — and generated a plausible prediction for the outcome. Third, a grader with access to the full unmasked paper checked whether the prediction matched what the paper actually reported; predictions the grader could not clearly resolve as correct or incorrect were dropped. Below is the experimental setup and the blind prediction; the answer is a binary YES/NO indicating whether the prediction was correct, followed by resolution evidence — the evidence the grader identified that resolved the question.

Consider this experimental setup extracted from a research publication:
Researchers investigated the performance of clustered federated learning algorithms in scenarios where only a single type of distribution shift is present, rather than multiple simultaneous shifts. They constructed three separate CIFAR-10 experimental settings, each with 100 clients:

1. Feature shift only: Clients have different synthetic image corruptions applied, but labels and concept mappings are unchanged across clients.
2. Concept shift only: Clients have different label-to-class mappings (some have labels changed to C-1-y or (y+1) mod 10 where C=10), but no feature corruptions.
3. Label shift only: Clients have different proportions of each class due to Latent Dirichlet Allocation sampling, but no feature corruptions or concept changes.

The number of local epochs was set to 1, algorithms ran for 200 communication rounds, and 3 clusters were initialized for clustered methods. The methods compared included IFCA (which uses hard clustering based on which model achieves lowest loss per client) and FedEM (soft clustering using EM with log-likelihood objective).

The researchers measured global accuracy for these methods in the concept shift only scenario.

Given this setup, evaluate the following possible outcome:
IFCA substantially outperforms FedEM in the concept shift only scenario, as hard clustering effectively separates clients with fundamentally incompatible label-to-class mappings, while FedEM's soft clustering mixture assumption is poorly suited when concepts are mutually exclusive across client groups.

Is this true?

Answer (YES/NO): NO